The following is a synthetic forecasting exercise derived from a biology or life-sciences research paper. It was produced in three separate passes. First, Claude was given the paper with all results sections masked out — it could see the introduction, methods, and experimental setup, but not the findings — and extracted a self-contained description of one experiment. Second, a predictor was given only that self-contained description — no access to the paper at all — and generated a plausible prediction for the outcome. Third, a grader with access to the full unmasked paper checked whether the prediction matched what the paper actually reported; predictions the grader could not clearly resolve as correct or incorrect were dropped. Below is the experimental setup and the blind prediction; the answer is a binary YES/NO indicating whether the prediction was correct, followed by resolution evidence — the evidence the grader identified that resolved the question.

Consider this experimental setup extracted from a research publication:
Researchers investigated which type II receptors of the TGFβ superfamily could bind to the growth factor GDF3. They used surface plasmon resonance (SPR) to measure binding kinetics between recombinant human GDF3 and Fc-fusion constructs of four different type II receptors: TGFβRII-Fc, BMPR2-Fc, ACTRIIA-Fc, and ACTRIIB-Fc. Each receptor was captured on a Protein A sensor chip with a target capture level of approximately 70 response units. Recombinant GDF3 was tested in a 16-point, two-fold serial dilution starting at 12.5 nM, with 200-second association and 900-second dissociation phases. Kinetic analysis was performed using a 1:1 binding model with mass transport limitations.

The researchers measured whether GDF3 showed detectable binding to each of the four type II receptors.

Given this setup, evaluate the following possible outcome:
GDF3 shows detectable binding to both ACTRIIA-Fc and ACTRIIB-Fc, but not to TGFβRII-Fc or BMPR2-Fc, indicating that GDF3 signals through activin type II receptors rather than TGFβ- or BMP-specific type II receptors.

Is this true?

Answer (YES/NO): NO